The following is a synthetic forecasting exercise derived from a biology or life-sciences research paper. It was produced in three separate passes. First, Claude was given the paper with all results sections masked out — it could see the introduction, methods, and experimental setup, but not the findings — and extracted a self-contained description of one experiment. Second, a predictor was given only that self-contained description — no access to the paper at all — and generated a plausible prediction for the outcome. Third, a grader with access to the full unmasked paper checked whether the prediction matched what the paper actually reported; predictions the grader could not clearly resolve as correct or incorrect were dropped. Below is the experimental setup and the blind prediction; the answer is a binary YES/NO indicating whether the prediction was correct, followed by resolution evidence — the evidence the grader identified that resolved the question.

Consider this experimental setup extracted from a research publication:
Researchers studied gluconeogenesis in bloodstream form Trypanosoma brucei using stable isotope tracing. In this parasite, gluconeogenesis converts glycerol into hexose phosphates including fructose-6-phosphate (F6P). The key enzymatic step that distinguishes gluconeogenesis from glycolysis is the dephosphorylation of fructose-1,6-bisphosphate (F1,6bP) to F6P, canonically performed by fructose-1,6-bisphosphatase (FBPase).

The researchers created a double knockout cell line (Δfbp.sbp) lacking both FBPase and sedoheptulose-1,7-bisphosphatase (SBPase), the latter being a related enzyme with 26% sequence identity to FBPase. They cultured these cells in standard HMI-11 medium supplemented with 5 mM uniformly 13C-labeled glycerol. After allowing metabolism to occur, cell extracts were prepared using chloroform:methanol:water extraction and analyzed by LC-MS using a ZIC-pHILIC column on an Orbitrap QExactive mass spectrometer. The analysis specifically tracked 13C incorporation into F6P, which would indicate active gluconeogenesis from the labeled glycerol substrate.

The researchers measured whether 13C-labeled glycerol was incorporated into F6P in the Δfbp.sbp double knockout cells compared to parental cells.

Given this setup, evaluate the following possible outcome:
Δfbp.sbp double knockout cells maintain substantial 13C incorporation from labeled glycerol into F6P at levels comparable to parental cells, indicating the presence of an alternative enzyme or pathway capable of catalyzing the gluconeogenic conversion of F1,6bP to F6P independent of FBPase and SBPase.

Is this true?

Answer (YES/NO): YES